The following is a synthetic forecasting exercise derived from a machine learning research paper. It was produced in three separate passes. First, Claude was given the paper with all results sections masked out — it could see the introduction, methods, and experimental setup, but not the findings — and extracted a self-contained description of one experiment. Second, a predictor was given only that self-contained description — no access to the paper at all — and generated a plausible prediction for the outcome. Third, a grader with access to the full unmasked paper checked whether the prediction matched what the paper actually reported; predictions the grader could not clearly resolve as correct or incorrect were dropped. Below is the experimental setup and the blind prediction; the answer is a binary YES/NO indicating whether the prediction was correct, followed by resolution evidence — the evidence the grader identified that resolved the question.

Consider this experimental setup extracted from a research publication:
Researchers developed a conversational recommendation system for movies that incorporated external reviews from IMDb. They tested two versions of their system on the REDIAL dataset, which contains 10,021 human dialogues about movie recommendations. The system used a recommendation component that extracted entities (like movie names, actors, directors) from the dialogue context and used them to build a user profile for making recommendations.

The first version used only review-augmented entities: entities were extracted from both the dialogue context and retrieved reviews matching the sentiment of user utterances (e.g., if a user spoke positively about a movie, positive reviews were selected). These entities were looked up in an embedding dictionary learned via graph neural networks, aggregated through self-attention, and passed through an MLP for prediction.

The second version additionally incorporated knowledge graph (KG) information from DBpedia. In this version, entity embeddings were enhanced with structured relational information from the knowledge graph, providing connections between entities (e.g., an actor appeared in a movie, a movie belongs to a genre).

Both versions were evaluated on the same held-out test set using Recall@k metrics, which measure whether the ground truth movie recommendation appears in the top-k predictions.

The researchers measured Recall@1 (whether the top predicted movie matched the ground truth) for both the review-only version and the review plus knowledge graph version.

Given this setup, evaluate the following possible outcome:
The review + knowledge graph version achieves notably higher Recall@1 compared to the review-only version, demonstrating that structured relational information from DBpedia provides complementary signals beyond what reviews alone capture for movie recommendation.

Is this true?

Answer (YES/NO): YES